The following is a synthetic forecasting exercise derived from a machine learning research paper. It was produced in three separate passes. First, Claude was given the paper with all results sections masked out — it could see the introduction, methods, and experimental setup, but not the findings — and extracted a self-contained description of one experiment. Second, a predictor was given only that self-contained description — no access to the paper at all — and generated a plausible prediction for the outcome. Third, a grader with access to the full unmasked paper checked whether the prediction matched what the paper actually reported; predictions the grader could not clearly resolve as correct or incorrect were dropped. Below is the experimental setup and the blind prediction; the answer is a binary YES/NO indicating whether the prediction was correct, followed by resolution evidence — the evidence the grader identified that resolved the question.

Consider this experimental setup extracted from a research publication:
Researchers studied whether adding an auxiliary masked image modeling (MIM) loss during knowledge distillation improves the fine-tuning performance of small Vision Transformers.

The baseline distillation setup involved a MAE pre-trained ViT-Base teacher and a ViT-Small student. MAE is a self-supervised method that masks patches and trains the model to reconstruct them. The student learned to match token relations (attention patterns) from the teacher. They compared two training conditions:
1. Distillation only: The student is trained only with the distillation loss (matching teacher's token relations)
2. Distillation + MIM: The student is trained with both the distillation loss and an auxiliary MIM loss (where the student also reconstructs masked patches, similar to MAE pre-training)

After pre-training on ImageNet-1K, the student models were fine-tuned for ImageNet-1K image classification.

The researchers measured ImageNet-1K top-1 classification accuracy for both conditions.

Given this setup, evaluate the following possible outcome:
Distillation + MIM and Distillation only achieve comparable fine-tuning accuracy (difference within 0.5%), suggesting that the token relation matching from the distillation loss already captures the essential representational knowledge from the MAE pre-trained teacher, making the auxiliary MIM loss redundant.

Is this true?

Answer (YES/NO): NO